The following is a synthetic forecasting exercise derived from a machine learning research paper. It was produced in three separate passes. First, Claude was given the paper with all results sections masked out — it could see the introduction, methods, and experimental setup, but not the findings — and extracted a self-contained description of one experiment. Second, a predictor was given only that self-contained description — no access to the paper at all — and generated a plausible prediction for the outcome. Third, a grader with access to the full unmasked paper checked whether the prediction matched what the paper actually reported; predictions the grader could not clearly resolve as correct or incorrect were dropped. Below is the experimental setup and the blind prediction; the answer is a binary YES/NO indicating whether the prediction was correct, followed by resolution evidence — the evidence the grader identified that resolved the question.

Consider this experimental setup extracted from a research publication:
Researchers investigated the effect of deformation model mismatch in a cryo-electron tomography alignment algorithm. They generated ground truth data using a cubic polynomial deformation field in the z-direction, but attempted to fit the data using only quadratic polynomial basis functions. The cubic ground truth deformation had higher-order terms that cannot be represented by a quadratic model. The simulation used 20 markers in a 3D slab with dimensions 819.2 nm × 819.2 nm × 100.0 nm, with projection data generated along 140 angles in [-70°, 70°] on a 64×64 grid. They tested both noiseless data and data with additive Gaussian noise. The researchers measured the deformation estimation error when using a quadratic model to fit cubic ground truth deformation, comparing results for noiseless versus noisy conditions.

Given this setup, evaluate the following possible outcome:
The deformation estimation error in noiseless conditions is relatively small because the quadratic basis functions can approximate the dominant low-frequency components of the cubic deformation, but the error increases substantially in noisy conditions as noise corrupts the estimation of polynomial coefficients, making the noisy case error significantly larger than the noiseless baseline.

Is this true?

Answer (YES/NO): NO